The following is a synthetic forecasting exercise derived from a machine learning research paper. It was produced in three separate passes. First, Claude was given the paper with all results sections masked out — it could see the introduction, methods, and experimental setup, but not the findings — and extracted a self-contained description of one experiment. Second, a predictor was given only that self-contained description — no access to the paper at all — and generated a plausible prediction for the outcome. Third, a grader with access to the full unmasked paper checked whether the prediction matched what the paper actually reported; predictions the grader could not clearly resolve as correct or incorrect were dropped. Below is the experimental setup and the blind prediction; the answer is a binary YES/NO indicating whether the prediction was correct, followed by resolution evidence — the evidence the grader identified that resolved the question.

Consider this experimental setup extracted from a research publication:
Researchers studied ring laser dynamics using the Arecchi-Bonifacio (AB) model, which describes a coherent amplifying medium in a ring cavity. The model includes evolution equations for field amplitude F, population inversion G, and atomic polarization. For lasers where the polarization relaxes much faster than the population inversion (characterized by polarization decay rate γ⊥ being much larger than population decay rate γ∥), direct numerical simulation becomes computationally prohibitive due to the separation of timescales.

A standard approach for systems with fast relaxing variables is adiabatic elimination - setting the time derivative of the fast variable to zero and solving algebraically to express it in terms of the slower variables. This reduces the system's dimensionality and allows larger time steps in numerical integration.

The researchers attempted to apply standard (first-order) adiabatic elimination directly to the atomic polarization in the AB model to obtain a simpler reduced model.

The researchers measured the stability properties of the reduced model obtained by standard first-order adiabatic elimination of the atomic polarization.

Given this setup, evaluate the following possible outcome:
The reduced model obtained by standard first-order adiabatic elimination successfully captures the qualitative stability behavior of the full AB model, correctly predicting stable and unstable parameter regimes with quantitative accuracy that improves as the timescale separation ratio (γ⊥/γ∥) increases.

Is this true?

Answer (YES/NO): NO